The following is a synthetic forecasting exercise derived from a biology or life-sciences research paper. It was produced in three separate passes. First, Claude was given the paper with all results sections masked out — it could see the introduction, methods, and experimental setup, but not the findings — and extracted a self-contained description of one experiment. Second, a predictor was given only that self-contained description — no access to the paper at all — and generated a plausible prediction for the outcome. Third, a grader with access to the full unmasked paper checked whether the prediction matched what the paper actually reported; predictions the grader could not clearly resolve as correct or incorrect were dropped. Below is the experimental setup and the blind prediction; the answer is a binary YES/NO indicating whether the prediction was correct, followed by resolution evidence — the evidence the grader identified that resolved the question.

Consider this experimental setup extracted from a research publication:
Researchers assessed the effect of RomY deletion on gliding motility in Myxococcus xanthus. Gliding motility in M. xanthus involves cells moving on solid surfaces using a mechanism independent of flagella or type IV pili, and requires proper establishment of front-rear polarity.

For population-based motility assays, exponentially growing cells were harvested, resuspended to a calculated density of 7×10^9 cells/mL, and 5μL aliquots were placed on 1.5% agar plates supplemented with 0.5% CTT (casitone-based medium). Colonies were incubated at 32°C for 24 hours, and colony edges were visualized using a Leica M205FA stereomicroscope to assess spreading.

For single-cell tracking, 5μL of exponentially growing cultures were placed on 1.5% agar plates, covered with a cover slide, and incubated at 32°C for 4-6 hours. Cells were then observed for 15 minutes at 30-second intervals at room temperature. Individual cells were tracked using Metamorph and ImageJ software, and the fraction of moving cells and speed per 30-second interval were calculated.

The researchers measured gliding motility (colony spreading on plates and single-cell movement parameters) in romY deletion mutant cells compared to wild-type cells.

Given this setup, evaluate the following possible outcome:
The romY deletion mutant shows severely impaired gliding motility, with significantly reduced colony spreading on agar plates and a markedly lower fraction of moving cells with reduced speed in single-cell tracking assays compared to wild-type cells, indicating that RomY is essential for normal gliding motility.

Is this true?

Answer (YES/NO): NO